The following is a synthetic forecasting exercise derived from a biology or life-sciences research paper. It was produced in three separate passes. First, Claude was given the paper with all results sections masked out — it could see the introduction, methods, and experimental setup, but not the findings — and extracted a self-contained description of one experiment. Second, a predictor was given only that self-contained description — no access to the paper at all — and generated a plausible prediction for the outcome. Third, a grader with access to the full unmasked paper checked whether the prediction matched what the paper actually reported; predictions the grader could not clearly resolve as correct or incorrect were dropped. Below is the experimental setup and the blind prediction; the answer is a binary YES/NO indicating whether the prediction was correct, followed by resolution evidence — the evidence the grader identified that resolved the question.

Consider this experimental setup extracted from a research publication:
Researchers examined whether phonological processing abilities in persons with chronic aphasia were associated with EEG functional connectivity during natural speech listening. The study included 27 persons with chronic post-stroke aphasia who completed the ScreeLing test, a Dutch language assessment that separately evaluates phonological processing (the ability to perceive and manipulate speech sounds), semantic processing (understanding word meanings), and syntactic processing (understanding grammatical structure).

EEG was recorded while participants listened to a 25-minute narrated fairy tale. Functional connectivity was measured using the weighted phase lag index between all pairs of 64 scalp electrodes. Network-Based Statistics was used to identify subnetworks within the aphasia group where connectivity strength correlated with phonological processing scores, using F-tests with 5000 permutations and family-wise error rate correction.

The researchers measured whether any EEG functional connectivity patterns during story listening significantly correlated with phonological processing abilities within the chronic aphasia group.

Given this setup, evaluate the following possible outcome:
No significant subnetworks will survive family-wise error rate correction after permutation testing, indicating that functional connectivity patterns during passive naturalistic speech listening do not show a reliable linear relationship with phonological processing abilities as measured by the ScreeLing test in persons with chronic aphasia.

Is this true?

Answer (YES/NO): YES